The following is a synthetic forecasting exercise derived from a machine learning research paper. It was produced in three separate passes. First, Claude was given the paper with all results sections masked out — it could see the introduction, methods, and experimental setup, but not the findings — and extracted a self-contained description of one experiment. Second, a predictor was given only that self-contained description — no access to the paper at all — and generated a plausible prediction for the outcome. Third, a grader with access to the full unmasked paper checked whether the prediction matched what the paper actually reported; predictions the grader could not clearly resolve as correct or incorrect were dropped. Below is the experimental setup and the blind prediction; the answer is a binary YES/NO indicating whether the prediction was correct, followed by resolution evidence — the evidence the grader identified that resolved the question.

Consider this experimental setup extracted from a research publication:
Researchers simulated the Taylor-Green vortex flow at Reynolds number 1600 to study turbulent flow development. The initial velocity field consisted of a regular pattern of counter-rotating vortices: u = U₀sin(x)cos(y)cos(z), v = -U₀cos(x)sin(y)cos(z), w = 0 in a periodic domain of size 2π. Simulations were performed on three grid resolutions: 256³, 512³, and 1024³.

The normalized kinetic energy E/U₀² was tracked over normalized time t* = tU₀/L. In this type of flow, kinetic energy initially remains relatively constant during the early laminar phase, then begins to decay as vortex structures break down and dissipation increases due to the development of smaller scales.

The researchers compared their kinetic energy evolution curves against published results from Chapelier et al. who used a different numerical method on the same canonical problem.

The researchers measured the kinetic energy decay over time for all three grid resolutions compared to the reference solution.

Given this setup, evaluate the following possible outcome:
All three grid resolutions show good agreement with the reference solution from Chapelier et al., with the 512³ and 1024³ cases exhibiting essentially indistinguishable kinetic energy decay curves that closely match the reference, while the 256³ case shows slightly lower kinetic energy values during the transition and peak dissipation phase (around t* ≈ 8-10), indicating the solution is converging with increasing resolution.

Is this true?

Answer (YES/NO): NO